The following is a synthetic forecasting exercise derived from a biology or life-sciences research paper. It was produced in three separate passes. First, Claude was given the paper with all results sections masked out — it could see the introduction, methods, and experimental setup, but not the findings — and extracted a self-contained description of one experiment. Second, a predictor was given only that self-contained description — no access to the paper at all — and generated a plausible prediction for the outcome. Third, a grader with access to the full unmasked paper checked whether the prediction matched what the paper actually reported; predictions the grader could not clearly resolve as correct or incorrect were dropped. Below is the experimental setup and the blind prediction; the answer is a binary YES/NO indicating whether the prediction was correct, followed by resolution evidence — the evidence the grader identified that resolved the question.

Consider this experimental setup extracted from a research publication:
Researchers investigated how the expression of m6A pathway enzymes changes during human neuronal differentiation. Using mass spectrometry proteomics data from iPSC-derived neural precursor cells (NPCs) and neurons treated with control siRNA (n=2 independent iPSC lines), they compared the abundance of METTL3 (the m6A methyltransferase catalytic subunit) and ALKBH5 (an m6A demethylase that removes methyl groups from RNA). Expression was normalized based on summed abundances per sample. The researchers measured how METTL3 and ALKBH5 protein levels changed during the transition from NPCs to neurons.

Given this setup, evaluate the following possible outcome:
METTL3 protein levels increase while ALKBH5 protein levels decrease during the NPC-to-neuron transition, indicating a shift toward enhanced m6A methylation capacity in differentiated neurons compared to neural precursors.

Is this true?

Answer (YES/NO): YES